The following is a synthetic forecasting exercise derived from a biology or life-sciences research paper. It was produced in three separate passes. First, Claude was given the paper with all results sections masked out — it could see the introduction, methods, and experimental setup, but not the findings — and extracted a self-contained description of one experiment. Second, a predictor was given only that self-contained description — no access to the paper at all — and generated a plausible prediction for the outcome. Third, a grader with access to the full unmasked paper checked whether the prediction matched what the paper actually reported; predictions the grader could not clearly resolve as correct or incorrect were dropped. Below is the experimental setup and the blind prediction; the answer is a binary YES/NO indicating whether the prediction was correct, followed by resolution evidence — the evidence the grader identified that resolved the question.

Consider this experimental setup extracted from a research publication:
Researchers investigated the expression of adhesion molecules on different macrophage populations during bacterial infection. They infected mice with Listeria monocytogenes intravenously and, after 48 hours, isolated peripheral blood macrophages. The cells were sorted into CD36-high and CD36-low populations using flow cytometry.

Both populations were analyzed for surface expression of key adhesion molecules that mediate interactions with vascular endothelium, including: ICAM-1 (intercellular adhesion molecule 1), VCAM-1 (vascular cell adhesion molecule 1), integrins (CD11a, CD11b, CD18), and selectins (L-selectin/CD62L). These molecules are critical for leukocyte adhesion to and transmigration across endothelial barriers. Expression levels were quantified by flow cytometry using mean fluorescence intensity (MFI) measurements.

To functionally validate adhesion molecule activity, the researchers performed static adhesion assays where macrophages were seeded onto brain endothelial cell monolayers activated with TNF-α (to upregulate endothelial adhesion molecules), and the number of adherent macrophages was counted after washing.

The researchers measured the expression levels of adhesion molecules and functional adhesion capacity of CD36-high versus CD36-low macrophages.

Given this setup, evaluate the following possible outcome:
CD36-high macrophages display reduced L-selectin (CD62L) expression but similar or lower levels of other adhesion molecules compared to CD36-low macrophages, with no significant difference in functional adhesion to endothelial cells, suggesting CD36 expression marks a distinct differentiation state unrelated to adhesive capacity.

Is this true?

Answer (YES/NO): NO